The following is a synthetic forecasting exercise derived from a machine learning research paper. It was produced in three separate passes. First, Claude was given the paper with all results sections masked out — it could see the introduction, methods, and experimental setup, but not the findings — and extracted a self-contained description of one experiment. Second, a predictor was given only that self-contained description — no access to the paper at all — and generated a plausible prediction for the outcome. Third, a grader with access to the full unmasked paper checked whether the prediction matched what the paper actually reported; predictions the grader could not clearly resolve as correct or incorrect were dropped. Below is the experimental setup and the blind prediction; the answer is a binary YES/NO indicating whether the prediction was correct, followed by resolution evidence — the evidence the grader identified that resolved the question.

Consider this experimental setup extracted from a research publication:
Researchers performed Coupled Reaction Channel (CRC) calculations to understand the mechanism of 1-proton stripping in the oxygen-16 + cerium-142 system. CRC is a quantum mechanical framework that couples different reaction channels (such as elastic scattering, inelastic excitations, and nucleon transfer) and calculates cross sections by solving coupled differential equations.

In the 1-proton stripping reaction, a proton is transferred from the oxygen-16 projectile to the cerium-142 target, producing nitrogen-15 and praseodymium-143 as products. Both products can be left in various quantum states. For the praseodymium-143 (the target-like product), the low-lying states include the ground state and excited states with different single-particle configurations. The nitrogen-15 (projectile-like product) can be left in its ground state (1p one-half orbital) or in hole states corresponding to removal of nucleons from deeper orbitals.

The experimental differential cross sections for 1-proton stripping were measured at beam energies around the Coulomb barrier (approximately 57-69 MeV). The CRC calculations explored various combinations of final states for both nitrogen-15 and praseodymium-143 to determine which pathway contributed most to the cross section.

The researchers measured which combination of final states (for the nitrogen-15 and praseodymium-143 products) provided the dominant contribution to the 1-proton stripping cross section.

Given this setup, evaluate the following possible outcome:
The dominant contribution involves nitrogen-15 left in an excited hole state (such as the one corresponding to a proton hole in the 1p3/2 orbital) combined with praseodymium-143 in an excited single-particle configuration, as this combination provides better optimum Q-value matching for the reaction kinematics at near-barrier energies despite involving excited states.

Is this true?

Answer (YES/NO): NO